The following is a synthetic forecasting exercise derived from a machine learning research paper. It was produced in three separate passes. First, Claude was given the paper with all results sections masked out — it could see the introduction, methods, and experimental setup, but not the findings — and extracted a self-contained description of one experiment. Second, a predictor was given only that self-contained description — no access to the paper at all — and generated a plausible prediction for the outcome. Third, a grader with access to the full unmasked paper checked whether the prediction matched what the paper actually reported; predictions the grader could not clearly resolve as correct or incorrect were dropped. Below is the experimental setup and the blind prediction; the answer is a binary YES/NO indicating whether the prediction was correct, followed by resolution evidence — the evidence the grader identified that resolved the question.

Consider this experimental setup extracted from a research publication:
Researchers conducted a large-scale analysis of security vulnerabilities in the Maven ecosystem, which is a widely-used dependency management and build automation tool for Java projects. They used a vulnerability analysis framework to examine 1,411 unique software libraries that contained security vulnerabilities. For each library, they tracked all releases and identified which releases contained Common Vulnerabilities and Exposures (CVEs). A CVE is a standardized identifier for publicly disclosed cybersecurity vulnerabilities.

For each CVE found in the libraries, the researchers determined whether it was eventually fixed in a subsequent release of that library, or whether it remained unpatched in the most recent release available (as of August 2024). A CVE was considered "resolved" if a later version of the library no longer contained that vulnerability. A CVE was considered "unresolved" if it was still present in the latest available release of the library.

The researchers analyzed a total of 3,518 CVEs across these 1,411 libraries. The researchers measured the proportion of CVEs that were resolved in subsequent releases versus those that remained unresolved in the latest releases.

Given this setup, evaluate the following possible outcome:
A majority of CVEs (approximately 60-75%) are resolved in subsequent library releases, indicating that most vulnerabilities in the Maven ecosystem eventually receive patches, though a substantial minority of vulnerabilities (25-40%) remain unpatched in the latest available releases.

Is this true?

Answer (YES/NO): NO